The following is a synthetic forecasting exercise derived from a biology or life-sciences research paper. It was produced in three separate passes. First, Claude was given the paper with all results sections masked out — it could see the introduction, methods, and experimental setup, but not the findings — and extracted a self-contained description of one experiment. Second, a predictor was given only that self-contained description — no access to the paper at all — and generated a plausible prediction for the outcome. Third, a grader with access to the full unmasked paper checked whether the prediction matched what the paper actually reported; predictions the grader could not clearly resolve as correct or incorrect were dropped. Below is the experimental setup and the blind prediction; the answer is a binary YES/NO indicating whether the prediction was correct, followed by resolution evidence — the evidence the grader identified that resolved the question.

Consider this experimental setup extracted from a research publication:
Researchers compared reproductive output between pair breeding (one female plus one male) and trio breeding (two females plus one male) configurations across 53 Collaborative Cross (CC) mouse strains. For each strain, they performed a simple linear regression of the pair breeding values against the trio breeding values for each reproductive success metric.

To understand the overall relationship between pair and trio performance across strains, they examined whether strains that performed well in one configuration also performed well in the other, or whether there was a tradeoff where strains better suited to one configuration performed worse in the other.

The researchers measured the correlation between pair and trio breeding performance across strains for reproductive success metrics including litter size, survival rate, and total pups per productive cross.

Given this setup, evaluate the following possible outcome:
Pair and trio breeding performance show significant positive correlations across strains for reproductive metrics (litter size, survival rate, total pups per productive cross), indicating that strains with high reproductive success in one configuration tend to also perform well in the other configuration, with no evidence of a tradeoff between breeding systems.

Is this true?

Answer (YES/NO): YES